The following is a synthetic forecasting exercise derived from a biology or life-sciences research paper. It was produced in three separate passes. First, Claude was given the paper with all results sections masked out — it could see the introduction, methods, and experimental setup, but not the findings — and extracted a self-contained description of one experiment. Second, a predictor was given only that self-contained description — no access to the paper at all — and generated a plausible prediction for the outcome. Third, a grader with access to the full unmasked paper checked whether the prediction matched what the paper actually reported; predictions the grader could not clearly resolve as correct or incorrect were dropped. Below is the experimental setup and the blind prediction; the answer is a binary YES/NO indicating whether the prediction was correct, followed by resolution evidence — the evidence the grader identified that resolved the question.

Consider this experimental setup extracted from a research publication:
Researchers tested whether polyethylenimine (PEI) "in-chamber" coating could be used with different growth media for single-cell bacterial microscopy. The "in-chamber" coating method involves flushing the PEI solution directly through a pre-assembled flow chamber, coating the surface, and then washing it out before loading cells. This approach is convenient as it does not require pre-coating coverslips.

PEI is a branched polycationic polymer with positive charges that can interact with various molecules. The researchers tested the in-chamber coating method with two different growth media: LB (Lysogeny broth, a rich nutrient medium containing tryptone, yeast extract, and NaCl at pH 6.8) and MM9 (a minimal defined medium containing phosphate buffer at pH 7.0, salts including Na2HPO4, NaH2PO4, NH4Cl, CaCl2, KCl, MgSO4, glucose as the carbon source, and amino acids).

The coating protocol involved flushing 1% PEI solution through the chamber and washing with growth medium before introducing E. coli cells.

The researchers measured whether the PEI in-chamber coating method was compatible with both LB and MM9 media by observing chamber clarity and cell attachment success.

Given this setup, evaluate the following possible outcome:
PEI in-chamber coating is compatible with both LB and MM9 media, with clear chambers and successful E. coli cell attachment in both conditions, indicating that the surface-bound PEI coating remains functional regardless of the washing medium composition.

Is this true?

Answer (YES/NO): NO